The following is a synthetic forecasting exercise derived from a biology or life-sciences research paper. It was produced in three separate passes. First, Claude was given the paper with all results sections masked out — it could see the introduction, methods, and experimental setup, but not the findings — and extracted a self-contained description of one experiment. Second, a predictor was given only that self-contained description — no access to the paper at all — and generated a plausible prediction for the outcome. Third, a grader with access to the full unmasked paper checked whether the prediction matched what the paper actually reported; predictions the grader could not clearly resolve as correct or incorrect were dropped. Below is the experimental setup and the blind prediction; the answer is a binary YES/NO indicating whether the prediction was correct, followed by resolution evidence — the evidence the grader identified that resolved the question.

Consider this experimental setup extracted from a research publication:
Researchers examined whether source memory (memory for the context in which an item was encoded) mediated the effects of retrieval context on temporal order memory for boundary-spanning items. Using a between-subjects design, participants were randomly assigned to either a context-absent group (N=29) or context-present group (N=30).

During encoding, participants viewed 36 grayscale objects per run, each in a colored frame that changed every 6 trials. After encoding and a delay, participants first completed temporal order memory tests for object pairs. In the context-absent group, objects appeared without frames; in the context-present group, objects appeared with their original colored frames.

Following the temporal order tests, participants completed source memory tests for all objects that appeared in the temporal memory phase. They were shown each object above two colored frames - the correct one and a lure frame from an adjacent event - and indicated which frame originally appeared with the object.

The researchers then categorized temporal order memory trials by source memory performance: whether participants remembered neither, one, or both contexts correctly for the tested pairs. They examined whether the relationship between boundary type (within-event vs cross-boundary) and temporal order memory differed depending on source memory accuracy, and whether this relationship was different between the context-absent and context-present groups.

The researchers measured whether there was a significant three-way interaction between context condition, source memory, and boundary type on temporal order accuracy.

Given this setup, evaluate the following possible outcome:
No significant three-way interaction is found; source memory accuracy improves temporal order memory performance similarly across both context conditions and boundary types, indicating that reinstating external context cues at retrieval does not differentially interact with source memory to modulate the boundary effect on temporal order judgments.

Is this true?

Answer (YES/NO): NO